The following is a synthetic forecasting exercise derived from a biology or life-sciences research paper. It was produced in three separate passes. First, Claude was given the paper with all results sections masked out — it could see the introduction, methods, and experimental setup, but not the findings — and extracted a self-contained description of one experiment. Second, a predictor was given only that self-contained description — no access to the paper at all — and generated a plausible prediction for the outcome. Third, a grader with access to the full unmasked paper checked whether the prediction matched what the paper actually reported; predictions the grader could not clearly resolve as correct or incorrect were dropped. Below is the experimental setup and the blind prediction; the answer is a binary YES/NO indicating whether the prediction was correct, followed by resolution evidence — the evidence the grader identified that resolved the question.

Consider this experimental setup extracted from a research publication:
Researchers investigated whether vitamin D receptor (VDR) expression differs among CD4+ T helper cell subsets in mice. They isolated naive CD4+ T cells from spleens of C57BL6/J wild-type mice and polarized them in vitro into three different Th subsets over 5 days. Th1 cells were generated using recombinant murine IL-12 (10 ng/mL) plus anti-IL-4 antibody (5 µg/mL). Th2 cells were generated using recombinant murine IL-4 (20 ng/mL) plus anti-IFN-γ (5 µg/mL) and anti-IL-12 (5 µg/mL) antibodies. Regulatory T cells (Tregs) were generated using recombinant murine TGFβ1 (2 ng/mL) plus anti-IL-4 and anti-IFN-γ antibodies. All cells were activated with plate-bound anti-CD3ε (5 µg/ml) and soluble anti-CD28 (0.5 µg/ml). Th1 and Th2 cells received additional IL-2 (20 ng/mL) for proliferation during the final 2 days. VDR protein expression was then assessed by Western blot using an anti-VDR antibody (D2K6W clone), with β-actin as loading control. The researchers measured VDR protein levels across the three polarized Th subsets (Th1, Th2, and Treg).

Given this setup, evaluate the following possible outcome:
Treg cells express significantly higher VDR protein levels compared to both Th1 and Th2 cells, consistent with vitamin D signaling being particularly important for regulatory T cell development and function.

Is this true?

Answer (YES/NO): NO